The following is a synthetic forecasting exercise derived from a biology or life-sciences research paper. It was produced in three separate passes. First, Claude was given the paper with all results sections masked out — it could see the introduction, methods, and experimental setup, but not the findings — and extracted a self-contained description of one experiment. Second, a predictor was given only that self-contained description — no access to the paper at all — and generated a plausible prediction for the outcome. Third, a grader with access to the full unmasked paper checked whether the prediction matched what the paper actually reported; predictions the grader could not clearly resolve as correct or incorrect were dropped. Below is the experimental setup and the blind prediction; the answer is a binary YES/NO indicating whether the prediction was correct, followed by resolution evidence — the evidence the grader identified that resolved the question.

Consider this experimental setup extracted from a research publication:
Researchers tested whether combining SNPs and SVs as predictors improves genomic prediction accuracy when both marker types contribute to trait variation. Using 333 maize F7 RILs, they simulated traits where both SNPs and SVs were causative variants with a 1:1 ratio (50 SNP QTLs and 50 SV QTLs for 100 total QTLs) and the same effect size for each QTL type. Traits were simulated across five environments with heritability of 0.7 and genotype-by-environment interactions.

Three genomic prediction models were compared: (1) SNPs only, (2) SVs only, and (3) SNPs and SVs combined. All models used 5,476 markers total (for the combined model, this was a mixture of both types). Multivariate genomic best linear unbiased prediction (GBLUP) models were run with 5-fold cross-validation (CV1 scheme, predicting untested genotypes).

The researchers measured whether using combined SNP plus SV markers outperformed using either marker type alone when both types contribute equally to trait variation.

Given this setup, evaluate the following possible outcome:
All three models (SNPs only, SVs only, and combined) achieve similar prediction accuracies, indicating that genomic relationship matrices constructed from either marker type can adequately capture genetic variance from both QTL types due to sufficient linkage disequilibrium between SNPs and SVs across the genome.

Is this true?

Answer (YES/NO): NO